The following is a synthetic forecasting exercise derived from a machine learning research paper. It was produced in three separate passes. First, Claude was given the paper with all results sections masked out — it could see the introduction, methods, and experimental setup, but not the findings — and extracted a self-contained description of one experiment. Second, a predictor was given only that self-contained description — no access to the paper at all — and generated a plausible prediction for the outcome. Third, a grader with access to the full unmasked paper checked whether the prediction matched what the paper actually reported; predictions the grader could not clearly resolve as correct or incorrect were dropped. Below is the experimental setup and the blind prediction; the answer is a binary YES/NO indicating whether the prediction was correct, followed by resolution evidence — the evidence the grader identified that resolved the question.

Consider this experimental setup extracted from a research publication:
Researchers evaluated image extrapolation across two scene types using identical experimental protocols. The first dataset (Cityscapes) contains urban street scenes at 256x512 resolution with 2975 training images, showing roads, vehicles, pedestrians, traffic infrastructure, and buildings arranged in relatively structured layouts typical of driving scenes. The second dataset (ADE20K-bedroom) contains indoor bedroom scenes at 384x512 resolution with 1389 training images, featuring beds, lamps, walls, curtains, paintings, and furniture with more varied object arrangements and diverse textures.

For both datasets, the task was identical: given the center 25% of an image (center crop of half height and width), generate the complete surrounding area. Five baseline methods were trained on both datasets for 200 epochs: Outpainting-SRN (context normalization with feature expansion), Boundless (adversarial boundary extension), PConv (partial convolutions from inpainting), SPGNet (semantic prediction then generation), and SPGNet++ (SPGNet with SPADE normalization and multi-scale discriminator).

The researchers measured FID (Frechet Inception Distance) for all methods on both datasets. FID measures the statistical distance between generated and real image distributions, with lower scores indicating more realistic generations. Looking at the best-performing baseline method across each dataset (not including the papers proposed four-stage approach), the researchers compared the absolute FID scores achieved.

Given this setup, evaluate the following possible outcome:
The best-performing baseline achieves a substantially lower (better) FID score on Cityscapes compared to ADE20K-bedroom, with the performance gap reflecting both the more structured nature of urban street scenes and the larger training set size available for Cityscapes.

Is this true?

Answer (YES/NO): YES